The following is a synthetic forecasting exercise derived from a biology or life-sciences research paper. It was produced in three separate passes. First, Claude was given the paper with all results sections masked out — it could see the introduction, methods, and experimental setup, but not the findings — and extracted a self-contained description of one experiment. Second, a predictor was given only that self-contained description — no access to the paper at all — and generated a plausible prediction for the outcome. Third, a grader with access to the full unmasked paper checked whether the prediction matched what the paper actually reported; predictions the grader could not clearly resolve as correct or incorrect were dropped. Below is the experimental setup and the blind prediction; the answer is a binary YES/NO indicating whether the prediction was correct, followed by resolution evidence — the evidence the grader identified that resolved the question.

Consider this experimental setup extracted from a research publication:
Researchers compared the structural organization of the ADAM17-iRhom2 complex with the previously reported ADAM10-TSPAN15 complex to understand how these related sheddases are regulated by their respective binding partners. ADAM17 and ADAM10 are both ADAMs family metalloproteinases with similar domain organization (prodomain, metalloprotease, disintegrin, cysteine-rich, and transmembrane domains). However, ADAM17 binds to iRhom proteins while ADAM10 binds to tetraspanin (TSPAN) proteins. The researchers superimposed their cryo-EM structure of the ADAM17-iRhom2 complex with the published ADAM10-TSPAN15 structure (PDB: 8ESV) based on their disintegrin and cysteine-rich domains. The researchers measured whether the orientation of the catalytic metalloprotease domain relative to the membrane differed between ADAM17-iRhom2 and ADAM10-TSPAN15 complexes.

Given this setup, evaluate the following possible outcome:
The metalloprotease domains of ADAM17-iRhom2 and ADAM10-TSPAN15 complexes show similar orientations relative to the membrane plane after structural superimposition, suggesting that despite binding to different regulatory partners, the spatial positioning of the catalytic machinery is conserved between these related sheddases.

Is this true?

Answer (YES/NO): YES